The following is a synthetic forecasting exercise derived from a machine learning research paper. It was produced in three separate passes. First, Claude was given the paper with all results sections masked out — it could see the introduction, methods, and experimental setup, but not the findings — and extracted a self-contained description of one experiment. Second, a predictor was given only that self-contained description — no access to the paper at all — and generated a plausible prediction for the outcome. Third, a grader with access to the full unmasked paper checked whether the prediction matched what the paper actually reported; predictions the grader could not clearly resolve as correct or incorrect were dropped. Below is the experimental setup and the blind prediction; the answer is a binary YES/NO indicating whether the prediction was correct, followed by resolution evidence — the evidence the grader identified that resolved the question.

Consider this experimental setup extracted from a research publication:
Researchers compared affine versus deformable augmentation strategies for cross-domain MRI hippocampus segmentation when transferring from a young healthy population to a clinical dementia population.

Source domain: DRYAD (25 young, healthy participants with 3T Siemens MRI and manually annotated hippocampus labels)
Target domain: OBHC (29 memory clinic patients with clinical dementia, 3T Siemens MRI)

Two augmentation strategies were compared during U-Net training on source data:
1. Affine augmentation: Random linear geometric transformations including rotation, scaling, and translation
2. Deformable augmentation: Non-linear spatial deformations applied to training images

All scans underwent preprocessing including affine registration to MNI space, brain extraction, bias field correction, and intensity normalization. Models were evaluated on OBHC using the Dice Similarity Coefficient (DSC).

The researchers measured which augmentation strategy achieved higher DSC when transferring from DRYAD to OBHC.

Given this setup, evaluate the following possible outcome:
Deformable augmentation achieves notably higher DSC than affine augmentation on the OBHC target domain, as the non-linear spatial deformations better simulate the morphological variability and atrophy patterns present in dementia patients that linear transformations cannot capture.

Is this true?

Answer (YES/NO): NO